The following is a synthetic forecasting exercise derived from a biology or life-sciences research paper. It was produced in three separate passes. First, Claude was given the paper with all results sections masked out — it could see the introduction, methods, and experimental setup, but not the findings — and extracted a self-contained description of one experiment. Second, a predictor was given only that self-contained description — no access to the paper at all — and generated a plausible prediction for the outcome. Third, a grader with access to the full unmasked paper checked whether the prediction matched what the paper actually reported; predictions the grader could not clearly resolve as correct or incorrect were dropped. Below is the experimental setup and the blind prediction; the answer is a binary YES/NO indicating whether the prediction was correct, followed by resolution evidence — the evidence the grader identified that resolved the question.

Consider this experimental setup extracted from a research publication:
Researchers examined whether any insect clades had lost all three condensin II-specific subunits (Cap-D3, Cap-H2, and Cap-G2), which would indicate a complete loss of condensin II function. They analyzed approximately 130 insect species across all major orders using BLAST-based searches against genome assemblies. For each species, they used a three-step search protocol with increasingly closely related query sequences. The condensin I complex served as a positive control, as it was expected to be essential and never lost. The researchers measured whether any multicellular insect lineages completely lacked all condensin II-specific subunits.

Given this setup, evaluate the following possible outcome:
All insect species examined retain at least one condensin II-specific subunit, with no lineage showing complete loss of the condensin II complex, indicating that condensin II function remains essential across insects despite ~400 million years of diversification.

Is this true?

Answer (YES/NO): NO